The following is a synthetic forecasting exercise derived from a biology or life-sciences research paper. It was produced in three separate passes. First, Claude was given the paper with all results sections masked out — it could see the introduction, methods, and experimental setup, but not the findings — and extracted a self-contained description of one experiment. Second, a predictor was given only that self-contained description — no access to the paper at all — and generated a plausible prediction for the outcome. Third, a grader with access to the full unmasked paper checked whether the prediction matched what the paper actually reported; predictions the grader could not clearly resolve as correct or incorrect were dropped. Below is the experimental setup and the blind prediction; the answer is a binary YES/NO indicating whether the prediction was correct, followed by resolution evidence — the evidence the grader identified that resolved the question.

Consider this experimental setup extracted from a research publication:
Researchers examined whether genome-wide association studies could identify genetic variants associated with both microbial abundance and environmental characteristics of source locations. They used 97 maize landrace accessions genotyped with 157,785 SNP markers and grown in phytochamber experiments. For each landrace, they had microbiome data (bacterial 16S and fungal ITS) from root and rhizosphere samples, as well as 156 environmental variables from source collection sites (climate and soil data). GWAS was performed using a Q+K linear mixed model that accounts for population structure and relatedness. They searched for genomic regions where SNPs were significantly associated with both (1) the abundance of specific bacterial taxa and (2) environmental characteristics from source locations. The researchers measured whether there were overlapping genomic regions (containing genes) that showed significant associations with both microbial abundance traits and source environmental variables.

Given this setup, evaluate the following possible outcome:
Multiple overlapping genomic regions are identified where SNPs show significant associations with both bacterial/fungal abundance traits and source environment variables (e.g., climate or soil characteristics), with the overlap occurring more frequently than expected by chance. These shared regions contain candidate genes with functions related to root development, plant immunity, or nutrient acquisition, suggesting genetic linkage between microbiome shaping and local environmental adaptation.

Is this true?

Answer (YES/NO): YES